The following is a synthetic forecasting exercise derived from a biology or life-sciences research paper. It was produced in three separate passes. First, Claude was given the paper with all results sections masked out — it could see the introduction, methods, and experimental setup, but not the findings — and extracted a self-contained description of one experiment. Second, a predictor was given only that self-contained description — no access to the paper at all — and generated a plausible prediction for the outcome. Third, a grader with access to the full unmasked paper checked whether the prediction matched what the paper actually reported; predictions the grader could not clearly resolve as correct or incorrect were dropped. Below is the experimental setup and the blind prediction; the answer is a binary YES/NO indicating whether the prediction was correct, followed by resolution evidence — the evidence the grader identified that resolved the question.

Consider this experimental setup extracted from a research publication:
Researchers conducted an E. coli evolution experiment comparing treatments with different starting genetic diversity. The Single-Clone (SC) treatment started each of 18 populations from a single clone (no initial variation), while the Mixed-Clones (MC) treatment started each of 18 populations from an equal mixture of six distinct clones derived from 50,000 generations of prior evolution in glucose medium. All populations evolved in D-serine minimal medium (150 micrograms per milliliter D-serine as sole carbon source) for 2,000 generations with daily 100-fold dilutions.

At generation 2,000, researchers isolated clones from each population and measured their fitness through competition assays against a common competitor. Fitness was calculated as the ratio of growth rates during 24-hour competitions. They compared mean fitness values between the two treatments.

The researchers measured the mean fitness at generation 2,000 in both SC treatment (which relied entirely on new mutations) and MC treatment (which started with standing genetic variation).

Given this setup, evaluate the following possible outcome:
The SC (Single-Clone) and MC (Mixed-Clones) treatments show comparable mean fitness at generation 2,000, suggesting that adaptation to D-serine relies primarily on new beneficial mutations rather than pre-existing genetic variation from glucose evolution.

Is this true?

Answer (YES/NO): YES